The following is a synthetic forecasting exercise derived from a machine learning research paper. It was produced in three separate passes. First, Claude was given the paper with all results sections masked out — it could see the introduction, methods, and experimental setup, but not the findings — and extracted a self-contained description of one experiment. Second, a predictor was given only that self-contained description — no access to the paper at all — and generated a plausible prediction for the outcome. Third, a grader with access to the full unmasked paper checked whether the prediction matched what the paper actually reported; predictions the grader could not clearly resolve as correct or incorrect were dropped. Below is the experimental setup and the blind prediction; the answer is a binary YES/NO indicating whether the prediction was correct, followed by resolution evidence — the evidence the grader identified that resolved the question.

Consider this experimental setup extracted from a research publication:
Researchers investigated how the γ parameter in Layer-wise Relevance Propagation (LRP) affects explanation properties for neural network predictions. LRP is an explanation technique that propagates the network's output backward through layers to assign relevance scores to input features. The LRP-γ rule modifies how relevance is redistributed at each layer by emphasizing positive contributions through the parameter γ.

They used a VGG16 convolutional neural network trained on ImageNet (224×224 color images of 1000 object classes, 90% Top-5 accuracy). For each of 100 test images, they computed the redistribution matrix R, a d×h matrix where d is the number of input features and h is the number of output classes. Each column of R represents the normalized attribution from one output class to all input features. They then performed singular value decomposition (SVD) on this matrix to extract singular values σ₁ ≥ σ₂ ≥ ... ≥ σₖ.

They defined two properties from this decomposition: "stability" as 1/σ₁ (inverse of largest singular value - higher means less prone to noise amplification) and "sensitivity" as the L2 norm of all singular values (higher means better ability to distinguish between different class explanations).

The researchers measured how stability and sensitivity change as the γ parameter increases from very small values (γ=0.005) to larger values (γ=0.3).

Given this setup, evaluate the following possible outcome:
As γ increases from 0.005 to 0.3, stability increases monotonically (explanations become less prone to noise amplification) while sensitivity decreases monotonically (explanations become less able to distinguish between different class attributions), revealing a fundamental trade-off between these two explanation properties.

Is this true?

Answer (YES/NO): YES